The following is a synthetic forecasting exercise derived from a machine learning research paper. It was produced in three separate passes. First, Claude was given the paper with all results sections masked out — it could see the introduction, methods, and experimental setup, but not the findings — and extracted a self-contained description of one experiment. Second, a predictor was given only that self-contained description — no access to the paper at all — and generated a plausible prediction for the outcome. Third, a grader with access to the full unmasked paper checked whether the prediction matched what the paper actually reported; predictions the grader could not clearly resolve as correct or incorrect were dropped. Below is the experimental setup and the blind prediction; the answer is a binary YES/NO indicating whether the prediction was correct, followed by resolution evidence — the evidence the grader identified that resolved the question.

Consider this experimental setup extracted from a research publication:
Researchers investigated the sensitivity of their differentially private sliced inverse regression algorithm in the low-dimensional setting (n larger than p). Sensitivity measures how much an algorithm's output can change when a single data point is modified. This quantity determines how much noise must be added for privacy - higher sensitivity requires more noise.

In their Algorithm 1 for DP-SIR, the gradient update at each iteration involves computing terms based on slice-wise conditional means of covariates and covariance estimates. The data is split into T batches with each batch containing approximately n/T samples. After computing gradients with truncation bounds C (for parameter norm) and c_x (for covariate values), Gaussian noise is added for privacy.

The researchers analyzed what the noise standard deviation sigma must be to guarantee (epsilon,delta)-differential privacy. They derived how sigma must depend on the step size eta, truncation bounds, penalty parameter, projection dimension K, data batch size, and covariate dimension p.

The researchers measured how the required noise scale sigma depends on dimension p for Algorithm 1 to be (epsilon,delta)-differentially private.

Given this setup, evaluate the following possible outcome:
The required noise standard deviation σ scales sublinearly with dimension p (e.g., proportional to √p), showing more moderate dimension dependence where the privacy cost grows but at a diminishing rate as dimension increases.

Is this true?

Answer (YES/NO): YES